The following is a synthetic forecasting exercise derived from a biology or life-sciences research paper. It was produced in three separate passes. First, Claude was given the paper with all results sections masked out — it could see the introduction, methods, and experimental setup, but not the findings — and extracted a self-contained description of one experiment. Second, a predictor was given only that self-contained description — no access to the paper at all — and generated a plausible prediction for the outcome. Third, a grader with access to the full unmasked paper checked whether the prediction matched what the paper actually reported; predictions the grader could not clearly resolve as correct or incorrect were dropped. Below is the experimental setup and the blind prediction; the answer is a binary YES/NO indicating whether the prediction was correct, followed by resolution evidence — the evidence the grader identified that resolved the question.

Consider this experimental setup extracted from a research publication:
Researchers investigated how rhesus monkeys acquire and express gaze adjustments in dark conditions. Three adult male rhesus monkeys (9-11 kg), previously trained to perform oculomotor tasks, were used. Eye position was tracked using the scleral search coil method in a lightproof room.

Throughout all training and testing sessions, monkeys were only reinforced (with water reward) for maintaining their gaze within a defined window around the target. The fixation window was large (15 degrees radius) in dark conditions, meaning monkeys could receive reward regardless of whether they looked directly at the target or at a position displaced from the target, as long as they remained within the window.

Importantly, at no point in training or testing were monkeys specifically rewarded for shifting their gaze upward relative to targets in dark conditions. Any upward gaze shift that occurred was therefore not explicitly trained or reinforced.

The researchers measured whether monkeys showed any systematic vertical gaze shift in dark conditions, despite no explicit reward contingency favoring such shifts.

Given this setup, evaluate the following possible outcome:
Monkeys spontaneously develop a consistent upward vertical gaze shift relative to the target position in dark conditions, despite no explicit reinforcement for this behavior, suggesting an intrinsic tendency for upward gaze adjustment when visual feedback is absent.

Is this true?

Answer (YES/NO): YES